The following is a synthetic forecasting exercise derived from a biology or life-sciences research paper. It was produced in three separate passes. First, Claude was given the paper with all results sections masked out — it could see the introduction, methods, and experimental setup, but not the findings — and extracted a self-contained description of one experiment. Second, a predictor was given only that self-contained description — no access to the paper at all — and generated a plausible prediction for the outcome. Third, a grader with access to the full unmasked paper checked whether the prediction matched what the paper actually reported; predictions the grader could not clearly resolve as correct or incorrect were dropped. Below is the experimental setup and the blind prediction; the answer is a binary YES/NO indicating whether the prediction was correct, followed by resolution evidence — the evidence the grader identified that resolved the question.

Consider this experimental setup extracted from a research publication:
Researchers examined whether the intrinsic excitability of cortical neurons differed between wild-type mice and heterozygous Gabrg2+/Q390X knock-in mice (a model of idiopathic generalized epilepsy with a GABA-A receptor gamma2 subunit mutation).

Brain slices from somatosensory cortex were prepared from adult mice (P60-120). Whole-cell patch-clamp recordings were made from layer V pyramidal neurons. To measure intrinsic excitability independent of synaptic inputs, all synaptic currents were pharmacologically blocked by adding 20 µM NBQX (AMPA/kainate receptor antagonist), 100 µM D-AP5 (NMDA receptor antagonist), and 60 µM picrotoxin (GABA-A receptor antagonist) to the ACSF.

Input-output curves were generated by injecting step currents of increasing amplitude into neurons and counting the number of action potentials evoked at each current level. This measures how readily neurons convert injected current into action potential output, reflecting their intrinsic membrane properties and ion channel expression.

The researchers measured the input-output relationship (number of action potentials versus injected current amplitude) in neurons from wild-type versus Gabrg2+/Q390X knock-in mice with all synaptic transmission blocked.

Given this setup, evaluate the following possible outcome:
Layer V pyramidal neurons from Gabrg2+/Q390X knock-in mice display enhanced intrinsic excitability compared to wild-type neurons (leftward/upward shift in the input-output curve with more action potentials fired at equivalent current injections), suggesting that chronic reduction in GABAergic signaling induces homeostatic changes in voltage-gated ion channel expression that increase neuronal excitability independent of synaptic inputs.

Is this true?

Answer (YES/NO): NO